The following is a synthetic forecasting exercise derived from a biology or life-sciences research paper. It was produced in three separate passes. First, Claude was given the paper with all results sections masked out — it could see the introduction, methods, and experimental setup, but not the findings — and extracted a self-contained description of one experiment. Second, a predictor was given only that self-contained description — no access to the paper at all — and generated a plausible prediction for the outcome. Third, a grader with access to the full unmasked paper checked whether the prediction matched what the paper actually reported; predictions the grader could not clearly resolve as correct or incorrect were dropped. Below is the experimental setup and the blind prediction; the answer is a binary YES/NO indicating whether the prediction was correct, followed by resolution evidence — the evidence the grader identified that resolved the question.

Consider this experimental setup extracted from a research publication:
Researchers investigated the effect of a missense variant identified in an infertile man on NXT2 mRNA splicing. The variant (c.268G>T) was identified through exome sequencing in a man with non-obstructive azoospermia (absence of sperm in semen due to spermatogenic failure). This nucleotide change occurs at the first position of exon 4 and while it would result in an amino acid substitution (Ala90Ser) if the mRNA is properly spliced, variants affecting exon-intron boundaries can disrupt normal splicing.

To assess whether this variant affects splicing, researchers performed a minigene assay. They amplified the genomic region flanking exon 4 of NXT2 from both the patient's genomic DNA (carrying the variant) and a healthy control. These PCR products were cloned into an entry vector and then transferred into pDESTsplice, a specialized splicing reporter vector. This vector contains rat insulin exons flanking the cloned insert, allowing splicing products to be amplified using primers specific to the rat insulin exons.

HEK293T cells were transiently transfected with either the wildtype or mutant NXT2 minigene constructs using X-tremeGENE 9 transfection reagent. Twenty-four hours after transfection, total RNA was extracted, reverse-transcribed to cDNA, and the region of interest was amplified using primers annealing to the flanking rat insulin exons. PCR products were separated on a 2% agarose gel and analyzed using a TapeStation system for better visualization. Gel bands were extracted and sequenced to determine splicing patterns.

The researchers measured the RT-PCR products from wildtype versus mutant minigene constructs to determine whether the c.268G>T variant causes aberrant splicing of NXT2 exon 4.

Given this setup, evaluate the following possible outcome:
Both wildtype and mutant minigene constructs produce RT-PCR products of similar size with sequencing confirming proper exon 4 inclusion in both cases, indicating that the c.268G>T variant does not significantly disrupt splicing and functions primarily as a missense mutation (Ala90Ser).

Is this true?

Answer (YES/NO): NO